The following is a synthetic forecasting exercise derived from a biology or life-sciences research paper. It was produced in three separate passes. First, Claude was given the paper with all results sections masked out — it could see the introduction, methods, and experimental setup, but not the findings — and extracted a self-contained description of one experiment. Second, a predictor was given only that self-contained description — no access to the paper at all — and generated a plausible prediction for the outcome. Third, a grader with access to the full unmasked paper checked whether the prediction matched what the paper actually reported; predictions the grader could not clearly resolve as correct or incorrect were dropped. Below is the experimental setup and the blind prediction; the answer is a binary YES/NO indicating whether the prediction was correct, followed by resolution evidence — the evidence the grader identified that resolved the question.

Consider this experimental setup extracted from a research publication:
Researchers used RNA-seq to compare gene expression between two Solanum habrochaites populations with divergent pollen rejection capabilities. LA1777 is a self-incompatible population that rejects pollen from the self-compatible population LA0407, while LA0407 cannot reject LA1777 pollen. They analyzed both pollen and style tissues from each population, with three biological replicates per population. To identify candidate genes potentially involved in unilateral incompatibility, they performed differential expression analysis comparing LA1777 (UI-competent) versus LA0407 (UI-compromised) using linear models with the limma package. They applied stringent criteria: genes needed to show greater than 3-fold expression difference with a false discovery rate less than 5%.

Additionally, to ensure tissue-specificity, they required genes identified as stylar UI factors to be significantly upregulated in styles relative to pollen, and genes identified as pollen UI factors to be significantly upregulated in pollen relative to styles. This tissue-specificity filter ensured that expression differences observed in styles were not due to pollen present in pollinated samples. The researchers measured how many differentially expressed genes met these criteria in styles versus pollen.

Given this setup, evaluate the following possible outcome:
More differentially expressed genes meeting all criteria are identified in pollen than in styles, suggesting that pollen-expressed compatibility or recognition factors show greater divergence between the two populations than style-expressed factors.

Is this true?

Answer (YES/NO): NO